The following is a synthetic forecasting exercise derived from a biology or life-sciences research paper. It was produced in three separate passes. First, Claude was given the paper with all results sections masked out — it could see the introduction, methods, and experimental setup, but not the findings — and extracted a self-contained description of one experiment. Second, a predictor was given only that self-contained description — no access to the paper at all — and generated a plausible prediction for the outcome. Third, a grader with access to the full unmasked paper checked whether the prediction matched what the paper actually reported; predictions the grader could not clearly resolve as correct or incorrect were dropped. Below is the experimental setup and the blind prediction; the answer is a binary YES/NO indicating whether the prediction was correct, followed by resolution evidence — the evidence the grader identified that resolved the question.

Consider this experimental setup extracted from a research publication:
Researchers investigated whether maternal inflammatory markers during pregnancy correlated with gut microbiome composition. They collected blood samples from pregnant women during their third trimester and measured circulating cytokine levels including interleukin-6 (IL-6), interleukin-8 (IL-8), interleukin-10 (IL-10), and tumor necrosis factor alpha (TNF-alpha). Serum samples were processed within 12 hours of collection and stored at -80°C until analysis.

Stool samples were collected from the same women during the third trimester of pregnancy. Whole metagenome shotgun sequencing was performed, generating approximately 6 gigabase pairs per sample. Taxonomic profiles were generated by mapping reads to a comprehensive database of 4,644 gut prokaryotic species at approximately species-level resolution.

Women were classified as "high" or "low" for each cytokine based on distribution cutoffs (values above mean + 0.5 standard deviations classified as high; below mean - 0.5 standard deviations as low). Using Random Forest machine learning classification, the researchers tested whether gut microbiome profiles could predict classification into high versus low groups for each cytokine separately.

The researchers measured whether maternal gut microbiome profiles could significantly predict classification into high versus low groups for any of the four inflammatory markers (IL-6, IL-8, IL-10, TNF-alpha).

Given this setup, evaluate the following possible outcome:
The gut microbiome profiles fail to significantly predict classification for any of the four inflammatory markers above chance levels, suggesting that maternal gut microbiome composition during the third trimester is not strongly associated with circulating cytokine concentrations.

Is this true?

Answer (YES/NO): NO